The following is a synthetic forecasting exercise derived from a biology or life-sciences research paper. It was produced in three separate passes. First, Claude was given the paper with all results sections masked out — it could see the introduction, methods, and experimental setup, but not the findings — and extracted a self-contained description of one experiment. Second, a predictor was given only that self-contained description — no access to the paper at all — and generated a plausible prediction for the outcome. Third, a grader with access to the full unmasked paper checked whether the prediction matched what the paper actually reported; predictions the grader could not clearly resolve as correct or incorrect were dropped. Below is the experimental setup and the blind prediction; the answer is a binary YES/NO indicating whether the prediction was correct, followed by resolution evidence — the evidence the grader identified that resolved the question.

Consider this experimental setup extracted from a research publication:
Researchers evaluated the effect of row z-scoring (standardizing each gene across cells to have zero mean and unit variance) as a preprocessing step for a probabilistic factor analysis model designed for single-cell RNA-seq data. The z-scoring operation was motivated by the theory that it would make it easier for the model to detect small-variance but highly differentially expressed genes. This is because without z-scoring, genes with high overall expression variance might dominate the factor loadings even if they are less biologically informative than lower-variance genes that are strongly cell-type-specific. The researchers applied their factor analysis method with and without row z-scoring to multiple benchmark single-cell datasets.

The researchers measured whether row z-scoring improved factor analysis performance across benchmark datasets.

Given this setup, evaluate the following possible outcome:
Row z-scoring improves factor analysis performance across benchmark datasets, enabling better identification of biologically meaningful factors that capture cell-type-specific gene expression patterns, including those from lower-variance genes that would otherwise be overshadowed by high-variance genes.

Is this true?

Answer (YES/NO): NO